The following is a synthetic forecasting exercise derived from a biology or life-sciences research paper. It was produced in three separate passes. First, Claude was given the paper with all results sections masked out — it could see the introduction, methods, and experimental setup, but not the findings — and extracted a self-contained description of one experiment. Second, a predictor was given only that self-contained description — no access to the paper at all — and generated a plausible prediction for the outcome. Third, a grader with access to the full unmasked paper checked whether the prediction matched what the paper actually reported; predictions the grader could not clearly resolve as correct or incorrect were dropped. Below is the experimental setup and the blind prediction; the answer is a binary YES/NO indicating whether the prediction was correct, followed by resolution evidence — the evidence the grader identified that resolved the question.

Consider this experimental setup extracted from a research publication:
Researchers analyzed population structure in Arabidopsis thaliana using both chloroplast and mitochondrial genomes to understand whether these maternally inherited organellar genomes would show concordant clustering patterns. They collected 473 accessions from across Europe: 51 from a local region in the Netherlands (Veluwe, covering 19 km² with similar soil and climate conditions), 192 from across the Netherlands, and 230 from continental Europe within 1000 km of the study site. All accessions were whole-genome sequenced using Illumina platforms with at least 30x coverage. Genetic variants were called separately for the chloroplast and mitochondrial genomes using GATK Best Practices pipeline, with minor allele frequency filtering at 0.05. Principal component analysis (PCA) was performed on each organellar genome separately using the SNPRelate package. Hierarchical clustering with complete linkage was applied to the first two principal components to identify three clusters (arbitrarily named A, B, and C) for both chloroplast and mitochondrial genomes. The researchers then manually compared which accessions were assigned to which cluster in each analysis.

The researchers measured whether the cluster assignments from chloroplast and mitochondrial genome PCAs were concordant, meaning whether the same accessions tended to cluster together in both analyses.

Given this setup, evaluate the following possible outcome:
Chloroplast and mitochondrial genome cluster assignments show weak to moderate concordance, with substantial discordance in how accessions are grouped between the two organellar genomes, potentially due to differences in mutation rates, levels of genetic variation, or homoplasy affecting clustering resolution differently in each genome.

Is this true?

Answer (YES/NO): NO